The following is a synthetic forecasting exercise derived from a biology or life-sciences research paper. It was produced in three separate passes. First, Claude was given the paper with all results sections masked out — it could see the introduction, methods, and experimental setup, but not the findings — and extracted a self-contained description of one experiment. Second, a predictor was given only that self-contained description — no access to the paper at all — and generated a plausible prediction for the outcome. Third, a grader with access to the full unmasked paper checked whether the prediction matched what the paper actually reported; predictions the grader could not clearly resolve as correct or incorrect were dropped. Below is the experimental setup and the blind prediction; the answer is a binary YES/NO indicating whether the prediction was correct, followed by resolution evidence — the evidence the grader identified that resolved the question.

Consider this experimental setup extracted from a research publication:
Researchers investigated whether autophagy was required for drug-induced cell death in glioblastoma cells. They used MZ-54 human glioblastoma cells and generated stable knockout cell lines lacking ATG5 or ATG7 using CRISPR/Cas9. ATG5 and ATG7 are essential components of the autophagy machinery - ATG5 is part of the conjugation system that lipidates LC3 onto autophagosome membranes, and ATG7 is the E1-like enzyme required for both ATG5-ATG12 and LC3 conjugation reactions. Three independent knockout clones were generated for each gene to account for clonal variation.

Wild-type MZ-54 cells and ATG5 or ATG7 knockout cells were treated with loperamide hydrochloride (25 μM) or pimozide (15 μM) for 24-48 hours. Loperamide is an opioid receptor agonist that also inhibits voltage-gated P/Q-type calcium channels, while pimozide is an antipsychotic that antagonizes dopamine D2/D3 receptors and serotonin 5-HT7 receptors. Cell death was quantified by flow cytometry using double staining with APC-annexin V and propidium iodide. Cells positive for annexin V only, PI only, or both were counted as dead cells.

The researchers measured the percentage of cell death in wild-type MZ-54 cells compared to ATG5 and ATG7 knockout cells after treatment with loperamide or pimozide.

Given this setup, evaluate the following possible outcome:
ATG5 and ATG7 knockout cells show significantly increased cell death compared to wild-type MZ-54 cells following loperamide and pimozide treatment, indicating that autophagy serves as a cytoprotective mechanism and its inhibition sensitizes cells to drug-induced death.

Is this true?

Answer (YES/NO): NO